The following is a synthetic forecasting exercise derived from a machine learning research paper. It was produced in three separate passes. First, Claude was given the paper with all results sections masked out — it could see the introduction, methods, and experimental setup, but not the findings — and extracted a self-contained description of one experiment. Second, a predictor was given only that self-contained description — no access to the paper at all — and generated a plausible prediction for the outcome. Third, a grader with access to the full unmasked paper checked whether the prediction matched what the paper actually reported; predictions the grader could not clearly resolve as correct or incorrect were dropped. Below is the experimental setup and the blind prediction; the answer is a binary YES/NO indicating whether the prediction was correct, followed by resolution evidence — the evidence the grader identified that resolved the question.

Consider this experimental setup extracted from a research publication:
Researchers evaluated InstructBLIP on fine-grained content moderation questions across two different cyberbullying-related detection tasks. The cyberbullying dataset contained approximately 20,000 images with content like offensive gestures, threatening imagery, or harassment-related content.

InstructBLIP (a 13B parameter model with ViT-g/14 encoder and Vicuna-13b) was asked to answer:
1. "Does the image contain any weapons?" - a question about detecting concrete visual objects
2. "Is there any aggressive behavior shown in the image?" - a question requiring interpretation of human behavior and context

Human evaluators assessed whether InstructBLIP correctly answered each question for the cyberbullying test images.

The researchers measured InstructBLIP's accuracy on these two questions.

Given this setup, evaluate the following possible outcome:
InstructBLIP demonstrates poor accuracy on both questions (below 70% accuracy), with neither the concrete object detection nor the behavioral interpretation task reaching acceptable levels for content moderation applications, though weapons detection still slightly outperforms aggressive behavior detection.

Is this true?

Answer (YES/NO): NO